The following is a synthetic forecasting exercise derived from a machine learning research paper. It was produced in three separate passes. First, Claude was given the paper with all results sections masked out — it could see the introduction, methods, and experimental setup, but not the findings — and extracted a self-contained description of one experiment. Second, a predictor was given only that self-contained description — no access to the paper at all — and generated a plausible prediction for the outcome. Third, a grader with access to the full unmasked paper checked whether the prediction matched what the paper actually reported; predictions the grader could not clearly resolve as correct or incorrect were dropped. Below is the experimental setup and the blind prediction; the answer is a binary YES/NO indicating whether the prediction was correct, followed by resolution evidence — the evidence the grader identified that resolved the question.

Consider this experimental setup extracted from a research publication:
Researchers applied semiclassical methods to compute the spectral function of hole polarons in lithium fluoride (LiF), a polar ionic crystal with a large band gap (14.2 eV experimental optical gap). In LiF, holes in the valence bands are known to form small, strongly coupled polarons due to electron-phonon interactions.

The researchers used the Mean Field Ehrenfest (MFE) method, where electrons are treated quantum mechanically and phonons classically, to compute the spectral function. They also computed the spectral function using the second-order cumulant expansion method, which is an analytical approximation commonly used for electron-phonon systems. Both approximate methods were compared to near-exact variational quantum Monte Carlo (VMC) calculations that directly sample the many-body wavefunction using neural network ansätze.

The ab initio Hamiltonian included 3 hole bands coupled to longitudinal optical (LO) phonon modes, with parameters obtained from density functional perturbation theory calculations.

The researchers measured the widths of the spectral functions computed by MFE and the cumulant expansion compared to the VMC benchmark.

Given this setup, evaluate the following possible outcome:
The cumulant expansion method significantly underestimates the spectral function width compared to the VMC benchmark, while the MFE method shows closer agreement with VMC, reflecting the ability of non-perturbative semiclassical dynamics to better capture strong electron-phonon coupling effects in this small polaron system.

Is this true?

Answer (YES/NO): NO